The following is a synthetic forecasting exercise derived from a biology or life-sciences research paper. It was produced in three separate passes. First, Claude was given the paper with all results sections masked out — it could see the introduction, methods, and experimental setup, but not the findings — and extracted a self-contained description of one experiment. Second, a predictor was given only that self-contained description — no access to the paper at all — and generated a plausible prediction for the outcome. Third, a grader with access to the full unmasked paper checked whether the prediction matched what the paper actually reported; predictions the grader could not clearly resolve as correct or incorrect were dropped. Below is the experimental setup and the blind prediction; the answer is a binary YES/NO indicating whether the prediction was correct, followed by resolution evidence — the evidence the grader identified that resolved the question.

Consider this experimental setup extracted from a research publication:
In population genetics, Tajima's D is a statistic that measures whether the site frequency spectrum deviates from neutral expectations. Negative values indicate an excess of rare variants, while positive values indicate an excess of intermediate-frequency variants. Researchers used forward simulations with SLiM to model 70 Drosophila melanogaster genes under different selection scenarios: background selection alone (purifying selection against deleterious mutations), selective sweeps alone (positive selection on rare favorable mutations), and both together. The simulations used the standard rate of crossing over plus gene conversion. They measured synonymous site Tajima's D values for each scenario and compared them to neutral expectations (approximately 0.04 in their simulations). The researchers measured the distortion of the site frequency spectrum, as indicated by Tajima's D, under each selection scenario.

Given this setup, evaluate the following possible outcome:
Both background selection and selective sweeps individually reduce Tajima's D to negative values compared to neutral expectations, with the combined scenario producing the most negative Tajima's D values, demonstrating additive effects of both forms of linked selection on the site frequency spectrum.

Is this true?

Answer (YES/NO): NO